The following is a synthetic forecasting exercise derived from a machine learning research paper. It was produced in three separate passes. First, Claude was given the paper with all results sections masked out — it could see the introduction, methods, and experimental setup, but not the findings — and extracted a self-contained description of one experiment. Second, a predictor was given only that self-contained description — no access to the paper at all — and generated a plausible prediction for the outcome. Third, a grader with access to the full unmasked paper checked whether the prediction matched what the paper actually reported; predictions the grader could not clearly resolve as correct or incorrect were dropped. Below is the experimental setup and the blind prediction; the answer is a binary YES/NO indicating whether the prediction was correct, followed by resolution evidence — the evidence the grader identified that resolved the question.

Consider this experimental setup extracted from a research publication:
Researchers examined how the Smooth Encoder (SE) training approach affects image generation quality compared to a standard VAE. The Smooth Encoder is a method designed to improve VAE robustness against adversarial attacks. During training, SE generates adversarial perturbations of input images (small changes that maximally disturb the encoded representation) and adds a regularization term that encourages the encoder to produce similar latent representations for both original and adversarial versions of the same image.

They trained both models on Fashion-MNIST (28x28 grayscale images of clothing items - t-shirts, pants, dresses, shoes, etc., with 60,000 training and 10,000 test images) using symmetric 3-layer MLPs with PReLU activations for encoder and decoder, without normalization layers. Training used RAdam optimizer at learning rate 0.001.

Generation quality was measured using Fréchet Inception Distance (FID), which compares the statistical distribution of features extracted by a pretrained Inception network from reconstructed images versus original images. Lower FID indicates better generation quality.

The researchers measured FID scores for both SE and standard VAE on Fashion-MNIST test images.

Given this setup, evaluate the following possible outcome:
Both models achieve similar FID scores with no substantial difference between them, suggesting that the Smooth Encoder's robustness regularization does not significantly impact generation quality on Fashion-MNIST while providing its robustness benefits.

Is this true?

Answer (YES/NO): NO